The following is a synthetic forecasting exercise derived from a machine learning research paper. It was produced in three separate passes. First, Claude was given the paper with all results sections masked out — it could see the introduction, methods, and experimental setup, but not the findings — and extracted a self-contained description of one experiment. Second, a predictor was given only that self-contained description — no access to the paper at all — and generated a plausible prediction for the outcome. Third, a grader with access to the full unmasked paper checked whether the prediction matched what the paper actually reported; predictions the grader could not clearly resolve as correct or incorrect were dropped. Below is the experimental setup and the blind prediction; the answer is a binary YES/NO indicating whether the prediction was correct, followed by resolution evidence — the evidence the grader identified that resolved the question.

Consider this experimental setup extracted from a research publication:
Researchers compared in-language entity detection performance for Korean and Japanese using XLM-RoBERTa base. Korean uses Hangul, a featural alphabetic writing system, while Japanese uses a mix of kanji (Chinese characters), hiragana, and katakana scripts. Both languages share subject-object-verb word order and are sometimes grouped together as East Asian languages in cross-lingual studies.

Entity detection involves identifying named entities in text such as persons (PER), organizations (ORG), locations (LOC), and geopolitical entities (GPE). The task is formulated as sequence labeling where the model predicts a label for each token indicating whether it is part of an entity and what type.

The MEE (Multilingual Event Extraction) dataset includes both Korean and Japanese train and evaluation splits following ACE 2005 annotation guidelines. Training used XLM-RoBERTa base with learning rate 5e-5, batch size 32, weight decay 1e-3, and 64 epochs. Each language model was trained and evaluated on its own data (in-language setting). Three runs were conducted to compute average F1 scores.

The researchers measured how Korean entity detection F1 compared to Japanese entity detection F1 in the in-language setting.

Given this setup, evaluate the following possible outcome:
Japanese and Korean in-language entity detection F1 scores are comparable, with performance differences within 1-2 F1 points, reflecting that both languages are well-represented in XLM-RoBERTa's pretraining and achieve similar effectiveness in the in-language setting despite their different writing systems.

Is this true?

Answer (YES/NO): NO